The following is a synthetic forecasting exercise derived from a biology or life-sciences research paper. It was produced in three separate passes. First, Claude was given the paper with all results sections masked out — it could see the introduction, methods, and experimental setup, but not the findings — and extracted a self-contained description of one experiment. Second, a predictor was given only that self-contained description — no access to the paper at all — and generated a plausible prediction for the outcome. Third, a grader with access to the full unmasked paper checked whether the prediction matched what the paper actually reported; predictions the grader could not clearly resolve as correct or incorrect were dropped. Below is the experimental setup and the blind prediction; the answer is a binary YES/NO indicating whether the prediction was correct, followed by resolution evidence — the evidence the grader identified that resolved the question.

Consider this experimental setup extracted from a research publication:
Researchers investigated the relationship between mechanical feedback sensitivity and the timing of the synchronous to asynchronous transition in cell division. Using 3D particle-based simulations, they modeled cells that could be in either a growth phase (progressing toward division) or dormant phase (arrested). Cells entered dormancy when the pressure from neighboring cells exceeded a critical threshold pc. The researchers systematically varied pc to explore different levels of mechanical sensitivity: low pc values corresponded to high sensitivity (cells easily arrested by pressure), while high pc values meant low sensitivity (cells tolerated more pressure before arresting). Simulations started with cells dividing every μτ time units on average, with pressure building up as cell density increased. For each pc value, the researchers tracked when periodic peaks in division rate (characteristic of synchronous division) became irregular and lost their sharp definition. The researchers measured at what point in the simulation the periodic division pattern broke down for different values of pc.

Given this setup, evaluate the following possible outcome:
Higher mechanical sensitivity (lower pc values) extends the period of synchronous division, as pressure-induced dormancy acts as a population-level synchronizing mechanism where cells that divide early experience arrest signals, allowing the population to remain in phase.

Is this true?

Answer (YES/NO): NO